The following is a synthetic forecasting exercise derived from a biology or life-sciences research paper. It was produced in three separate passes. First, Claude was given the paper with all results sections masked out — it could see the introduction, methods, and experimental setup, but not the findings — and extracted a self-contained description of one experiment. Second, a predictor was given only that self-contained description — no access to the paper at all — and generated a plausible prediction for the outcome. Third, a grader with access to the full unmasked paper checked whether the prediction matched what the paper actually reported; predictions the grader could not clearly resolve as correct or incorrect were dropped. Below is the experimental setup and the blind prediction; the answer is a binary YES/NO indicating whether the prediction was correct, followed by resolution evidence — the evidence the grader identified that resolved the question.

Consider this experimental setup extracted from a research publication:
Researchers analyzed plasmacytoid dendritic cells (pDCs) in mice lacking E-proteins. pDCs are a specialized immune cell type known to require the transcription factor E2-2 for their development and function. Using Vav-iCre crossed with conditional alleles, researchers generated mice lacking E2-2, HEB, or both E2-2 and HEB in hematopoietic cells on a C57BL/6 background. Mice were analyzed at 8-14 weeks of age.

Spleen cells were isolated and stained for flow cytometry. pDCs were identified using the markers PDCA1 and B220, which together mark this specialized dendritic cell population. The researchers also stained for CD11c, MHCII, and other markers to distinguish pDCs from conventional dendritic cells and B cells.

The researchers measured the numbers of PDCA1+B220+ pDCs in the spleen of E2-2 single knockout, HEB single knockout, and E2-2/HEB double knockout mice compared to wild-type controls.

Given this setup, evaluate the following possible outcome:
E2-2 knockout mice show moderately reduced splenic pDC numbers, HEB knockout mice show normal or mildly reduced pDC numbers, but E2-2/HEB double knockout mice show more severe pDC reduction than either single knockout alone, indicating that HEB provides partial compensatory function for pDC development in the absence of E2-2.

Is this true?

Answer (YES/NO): NO